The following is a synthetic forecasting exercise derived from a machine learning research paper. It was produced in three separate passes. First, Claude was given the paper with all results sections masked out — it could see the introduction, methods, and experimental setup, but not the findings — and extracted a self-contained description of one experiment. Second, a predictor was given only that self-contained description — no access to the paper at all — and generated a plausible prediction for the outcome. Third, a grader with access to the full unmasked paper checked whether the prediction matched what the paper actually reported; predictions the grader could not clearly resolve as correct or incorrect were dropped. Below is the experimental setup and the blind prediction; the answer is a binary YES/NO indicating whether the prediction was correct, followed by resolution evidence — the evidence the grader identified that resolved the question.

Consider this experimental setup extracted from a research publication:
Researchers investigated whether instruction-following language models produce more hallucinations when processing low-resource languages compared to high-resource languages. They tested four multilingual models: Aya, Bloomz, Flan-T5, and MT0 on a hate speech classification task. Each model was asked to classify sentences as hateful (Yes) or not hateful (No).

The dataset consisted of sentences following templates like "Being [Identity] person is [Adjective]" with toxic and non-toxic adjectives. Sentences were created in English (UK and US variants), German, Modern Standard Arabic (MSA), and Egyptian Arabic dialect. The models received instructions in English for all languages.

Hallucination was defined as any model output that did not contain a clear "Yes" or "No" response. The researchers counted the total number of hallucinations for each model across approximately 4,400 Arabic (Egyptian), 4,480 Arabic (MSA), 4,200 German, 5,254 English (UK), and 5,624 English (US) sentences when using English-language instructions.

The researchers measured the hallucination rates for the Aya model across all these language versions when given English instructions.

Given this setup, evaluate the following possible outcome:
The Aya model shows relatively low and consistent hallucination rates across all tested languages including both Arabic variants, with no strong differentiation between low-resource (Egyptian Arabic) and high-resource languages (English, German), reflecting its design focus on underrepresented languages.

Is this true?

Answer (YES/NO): NO